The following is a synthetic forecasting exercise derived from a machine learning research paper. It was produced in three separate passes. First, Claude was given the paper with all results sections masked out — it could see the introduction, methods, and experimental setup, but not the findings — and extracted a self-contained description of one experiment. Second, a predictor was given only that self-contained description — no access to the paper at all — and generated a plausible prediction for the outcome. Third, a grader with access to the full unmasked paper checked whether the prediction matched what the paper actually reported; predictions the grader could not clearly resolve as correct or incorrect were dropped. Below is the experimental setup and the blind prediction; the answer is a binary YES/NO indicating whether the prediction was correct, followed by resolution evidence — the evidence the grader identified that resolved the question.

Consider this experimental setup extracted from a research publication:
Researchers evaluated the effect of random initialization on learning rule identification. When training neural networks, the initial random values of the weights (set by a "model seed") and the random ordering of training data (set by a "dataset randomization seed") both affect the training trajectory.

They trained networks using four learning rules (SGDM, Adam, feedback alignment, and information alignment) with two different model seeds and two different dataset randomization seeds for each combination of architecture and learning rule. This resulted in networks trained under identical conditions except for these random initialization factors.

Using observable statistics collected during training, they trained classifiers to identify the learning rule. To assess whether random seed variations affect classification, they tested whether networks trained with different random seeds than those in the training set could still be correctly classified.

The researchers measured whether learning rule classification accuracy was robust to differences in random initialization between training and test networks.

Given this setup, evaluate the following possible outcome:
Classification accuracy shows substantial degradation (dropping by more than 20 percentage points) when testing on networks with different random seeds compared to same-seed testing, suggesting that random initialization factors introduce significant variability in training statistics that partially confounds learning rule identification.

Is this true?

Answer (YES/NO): NO